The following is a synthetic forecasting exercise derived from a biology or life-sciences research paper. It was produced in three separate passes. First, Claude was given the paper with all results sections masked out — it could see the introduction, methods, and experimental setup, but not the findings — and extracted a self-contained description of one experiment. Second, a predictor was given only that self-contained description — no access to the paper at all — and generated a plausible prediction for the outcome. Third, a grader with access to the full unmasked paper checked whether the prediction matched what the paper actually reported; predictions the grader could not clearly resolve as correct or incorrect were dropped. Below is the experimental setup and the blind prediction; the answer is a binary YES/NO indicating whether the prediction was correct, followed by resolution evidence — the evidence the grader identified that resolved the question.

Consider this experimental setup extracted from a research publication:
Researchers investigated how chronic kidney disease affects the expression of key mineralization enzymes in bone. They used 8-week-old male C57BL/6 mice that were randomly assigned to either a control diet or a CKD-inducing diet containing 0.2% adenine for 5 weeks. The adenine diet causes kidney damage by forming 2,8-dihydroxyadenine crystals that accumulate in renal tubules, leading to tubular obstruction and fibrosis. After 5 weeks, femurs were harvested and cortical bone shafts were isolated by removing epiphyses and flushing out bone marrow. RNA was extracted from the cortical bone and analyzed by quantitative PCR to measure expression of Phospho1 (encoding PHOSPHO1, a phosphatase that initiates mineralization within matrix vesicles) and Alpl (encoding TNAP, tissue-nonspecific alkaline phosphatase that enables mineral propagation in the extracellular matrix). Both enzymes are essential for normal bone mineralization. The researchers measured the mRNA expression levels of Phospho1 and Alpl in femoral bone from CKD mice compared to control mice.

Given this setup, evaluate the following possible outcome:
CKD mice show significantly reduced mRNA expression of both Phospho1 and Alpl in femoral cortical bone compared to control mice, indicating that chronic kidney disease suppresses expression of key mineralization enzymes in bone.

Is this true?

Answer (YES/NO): NO